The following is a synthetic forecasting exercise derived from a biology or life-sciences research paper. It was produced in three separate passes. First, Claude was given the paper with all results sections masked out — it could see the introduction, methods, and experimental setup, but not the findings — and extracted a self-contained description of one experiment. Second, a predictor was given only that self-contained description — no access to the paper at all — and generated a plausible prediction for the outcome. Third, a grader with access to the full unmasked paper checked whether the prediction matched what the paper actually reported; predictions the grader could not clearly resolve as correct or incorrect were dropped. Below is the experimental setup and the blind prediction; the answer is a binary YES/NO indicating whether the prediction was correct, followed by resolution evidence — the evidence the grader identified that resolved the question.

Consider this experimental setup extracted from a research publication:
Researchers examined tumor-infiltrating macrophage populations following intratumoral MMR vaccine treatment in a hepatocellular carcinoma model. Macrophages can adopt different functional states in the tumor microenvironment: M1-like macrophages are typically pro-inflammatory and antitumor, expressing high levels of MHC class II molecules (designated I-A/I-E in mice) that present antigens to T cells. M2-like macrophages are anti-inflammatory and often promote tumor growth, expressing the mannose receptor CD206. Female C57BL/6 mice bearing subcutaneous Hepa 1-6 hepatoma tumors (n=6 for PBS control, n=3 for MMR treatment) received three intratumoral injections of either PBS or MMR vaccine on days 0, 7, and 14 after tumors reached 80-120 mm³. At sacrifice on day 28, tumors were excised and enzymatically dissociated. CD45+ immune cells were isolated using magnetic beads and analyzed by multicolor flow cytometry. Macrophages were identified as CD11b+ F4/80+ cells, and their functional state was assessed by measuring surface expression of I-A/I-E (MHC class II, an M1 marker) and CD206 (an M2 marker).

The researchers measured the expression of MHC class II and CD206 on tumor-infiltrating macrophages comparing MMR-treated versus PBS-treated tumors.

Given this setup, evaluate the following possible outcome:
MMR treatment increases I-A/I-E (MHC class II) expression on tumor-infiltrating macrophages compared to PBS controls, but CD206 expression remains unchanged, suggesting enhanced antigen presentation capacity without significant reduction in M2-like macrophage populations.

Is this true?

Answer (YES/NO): NO